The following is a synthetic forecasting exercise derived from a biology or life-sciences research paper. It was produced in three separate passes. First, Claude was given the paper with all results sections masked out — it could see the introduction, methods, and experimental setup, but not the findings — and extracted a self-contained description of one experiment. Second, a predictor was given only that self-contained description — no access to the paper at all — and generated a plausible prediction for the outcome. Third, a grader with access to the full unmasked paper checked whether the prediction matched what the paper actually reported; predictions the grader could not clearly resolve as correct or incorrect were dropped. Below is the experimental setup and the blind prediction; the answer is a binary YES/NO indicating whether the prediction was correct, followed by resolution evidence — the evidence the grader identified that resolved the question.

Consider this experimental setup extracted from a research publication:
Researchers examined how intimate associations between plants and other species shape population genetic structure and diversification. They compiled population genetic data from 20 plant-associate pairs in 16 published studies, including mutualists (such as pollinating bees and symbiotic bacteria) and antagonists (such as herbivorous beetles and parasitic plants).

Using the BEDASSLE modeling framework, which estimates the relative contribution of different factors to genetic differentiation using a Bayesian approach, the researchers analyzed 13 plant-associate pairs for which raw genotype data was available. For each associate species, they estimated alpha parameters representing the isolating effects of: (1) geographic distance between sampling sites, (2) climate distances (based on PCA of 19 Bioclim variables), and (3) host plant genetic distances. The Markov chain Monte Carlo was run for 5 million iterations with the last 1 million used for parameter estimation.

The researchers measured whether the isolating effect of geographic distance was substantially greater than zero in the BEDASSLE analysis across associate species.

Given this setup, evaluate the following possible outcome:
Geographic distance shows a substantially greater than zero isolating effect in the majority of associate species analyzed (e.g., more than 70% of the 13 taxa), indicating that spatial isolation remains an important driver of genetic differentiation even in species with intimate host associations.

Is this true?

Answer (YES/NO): NO